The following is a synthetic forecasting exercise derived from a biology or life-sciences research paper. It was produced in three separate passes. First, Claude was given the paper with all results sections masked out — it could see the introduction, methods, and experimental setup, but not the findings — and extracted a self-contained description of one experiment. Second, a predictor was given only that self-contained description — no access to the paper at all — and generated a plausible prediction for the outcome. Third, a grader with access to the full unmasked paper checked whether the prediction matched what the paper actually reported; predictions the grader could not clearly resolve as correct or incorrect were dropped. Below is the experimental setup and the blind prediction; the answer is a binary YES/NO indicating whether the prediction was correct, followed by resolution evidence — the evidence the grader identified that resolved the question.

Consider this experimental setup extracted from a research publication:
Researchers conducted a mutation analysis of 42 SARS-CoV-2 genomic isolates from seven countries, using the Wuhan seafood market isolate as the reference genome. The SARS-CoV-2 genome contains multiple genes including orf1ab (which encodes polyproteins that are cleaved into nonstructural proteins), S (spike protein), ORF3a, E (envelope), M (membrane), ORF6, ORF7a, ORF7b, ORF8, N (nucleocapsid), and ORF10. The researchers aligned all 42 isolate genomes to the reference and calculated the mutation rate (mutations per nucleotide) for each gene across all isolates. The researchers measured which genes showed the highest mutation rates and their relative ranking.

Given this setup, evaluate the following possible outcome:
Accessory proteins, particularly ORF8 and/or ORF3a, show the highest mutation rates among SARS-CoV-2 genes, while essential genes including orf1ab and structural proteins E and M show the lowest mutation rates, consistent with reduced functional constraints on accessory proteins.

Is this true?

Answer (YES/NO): NO